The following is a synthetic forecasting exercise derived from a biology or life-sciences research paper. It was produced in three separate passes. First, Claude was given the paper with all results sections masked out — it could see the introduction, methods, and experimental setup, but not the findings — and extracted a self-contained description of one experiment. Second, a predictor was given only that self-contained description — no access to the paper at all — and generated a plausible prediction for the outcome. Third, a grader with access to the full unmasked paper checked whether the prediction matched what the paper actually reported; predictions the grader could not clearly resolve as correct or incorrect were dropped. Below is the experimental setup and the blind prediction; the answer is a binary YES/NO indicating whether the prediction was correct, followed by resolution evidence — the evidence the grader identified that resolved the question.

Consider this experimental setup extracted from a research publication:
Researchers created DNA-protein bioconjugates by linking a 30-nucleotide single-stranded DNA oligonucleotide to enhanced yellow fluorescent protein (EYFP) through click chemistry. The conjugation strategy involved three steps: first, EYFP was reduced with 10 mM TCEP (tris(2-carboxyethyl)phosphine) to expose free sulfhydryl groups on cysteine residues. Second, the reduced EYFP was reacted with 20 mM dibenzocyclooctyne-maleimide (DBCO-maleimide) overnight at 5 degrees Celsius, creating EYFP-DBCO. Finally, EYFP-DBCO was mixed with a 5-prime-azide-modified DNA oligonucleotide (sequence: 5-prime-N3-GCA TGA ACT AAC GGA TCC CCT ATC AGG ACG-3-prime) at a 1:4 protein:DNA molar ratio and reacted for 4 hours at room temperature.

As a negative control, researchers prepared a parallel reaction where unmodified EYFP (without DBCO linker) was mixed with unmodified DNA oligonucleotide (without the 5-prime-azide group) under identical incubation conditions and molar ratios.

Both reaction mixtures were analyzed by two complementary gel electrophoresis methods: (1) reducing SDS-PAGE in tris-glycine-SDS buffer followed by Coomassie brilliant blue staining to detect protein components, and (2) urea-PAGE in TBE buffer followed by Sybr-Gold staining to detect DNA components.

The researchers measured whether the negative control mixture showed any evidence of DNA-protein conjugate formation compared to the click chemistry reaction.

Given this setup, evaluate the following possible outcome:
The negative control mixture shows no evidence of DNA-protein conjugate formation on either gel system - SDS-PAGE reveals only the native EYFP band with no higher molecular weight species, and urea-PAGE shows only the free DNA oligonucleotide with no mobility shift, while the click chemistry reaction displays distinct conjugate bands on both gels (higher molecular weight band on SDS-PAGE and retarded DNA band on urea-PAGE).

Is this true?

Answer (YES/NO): YES